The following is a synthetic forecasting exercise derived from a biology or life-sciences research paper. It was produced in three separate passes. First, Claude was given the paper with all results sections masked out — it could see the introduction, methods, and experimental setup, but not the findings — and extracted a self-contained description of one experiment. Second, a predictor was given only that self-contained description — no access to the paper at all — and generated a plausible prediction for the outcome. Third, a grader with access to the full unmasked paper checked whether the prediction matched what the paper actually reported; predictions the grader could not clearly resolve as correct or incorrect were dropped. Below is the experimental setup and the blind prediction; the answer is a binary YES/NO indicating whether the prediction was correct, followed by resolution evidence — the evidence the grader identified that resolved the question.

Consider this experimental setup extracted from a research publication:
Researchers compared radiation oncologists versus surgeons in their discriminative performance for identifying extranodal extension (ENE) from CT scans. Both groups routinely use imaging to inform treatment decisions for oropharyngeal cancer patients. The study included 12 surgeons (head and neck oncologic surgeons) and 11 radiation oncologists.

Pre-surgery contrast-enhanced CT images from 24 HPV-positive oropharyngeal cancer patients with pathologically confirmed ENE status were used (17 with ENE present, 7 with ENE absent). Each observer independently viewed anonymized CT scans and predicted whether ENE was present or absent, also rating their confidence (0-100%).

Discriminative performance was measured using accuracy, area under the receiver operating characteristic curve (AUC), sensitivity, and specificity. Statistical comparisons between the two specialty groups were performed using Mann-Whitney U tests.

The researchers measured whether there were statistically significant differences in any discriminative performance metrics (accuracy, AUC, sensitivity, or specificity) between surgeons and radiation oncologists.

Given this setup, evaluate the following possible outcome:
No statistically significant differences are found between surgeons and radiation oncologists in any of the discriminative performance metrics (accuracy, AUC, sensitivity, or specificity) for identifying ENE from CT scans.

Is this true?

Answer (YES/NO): NO